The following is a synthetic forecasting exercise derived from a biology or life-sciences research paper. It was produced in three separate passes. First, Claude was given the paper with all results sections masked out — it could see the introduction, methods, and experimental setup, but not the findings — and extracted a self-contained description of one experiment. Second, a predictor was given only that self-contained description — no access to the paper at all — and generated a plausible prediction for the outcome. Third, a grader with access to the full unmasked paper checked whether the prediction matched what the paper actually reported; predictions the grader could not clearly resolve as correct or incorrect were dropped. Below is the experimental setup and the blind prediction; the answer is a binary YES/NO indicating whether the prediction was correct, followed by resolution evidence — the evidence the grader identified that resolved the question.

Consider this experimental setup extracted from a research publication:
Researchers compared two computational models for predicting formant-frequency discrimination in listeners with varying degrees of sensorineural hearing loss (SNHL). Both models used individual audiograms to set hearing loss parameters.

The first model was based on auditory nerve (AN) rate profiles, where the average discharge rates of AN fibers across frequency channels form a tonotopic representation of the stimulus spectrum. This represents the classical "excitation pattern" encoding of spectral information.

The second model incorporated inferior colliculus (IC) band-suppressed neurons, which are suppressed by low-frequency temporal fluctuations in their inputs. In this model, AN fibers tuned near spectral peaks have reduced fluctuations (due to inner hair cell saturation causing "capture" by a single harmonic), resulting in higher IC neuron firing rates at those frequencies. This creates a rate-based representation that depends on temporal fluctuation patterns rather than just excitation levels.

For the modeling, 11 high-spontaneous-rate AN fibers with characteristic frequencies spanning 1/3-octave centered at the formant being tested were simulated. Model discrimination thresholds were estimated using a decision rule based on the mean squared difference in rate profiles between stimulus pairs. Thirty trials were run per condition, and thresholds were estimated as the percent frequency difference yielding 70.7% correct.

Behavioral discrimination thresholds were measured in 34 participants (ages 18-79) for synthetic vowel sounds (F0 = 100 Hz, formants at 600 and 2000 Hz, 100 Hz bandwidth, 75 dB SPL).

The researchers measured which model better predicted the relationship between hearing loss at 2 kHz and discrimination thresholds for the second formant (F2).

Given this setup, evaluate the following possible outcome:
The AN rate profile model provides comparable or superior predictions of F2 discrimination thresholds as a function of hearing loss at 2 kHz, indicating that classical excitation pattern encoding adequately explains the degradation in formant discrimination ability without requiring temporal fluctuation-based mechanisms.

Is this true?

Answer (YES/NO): NO